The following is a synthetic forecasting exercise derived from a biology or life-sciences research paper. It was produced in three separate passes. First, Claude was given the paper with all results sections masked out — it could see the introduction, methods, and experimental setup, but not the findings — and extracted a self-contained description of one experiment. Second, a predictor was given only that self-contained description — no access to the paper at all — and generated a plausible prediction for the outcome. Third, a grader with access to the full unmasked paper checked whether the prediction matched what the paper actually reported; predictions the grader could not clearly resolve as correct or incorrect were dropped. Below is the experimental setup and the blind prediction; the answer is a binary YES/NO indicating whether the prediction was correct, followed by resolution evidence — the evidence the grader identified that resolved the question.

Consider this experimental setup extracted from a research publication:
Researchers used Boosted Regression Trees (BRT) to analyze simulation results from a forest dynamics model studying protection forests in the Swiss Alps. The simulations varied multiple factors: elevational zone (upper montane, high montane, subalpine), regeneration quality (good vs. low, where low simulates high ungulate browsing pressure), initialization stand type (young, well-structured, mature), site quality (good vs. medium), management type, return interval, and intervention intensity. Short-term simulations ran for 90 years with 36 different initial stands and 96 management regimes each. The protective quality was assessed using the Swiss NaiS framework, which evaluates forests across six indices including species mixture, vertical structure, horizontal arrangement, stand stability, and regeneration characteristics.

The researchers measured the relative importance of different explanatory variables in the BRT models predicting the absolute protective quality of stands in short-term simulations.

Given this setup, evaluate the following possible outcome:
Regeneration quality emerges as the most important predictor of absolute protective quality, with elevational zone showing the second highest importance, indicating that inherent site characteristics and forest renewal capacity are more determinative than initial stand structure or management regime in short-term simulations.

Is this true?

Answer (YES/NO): NO